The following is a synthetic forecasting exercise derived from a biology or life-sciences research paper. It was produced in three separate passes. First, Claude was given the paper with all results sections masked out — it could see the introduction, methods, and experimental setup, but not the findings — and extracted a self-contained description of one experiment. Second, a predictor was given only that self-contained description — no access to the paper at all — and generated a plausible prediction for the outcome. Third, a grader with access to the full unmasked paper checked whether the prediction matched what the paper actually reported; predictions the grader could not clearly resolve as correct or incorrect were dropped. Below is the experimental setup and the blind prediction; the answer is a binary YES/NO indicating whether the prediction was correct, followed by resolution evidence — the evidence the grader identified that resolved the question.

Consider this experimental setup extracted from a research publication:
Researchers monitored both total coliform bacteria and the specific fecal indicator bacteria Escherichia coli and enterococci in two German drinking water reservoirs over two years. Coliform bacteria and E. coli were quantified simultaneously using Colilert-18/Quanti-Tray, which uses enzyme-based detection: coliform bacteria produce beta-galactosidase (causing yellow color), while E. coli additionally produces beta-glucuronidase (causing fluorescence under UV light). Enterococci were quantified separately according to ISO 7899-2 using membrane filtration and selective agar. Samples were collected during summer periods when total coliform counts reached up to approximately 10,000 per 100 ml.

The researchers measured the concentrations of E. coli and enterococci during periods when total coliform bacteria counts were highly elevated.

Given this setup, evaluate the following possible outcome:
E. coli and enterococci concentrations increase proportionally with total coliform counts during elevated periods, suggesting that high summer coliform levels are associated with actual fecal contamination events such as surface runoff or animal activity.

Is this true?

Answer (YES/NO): NO